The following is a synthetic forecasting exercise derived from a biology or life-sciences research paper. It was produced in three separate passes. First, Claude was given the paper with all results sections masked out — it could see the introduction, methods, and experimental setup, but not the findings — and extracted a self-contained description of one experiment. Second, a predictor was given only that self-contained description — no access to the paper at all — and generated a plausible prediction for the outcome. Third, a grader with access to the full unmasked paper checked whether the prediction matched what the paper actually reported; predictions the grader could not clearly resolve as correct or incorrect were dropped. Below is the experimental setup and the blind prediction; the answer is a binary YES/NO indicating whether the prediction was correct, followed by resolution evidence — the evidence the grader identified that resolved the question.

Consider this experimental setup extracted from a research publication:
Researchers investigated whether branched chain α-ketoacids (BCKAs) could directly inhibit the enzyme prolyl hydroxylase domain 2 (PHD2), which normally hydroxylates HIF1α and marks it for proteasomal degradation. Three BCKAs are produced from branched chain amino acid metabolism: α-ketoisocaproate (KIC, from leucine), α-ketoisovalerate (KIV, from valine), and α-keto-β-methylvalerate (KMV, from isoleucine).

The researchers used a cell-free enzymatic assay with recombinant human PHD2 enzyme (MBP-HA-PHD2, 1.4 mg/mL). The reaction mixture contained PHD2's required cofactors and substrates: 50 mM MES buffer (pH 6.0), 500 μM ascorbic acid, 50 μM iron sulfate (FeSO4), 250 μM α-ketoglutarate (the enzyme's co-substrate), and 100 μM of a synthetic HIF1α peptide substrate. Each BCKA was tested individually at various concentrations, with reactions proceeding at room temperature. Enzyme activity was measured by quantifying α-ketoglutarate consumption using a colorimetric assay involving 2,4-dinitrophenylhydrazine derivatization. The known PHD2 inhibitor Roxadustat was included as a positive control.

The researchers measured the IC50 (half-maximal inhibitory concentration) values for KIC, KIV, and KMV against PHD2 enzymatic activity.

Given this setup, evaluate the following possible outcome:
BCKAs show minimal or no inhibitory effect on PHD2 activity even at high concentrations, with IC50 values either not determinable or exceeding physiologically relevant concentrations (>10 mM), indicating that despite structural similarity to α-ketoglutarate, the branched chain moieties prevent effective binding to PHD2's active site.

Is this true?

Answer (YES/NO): NO